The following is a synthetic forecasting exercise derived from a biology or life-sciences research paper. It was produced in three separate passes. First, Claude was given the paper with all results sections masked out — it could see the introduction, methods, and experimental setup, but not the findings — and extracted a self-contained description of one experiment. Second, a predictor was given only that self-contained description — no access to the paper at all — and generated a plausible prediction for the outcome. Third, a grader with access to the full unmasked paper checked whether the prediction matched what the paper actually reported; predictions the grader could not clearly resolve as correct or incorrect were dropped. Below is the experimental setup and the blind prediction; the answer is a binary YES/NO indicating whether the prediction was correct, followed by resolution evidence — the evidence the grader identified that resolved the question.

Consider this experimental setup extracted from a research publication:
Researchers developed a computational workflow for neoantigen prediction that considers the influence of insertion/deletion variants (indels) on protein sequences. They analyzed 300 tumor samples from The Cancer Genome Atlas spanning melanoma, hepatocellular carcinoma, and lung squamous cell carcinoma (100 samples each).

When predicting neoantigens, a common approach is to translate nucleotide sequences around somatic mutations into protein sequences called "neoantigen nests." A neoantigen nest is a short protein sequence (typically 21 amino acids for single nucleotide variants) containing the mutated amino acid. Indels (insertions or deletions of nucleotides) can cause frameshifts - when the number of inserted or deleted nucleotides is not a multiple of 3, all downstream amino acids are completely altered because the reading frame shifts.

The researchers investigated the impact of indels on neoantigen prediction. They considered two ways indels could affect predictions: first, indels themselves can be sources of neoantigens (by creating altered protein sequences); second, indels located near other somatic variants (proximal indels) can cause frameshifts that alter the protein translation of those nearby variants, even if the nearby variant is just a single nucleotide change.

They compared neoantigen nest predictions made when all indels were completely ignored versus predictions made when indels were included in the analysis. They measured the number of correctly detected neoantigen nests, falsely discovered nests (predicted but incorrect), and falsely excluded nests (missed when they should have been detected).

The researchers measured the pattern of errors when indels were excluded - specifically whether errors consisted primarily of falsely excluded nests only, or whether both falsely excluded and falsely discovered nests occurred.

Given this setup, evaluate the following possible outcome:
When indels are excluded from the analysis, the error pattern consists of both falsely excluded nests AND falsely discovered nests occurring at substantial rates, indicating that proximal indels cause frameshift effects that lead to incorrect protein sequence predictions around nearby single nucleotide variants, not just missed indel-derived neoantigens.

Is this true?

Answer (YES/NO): NO